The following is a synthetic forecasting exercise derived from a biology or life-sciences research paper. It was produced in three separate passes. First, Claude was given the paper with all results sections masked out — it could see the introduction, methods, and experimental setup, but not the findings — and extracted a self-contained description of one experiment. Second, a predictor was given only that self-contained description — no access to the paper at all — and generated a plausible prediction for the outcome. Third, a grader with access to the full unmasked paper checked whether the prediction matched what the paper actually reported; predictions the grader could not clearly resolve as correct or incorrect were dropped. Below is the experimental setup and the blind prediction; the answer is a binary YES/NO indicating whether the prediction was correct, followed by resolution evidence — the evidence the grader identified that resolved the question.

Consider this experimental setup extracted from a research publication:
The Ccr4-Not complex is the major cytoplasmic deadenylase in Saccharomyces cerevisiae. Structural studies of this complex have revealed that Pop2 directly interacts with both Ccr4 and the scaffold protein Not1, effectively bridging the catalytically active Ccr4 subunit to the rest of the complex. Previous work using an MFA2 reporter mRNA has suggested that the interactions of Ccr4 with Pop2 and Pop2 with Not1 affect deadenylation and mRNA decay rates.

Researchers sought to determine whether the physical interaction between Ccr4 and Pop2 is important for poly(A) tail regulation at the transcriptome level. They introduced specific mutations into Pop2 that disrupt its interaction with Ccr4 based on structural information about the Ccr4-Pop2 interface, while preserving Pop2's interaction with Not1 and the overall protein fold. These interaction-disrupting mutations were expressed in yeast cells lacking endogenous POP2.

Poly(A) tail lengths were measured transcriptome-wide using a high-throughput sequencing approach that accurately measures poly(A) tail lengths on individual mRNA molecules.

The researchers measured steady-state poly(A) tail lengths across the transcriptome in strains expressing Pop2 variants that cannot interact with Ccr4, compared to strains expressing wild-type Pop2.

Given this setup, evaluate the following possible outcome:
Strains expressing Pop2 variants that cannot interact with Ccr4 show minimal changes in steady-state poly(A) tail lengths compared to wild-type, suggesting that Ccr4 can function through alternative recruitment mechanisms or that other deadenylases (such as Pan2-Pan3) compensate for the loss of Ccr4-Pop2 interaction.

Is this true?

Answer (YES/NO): NO